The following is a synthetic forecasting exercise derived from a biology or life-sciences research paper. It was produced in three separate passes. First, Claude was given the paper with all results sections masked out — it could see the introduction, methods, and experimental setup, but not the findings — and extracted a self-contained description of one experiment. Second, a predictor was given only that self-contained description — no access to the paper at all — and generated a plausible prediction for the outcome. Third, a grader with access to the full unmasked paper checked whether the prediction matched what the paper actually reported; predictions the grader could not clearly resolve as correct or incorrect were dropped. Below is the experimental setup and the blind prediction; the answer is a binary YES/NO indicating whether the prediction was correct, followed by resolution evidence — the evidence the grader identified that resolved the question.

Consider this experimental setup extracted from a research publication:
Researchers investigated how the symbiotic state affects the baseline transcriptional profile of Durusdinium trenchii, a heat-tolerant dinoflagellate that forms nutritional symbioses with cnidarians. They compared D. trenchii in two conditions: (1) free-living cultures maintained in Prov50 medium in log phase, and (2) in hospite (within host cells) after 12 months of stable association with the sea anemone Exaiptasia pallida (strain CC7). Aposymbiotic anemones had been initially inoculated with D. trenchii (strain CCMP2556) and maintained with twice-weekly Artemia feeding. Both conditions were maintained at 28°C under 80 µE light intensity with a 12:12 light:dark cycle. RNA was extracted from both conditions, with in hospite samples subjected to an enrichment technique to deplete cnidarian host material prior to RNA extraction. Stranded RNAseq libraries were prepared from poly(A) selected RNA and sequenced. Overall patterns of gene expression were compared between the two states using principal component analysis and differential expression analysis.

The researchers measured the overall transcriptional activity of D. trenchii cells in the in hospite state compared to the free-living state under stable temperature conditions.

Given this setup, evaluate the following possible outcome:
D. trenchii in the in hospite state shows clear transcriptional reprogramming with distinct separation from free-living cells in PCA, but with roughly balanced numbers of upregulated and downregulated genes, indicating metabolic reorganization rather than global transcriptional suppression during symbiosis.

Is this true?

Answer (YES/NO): NO